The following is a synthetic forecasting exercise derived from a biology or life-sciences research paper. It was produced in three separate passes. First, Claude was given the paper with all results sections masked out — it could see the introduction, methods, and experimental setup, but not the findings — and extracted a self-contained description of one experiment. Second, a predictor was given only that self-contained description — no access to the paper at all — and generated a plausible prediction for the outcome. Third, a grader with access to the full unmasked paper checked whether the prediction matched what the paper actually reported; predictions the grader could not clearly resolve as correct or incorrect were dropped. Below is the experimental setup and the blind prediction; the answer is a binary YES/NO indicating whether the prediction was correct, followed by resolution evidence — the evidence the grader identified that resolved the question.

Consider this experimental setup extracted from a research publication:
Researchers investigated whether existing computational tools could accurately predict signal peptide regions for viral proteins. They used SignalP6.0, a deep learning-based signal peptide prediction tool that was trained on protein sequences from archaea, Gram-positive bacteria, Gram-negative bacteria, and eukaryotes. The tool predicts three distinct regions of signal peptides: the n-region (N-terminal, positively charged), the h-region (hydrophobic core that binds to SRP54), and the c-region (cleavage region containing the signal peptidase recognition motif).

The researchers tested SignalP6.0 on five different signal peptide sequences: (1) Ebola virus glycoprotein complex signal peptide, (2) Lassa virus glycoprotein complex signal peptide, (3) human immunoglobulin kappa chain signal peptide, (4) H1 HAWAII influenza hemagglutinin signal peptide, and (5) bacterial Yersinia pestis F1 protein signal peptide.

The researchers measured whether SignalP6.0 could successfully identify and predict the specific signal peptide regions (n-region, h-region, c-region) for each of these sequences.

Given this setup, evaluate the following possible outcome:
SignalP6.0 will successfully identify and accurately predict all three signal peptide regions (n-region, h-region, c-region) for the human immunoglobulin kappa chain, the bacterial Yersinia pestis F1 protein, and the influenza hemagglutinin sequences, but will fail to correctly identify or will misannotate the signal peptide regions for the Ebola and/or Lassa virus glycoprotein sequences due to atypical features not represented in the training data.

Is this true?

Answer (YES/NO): YES